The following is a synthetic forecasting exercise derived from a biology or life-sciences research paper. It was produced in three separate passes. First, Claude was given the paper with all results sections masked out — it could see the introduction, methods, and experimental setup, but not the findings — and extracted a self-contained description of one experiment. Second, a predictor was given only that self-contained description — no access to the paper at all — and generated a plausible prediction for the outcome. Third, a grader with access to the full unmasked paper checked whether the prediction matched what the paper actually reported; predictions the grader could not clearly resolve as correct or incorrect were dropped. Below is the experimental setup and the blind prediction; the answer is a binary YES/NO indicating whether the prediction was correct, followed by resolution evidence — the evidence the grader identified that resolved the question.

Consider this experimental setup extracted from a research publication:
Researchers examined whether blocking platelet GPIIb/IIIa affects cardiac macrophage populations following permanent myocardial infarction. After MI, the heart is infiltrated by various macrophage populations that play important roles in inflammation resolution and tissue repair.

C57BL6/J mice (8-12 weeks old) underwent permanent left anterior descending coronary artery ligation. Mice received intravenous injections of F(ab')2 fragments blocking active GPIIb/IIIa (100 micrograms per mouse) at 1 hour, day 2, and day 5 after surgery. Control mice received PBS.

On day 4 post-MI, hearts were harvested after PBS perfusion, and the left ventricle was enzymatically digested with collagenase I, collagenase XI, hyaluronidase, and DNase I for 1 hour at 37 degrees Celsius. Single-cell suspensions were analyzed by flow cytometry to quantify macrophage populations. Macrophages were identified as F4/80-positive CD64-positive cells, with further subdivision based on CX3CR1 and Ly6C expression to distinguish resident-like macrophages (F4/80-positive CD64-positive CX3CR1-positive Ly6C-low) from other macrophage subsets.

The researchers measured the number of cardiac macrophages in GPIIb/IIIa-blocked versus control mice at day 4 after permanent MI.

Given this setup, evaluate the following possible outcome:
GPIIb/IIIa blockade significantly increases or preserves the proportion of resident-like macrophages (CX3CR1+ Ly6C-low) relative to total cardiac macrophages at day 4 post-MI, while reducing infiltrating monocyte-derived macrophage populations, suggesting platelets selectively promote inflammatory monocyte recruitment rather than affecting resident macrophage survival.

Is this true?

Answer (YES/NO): NO